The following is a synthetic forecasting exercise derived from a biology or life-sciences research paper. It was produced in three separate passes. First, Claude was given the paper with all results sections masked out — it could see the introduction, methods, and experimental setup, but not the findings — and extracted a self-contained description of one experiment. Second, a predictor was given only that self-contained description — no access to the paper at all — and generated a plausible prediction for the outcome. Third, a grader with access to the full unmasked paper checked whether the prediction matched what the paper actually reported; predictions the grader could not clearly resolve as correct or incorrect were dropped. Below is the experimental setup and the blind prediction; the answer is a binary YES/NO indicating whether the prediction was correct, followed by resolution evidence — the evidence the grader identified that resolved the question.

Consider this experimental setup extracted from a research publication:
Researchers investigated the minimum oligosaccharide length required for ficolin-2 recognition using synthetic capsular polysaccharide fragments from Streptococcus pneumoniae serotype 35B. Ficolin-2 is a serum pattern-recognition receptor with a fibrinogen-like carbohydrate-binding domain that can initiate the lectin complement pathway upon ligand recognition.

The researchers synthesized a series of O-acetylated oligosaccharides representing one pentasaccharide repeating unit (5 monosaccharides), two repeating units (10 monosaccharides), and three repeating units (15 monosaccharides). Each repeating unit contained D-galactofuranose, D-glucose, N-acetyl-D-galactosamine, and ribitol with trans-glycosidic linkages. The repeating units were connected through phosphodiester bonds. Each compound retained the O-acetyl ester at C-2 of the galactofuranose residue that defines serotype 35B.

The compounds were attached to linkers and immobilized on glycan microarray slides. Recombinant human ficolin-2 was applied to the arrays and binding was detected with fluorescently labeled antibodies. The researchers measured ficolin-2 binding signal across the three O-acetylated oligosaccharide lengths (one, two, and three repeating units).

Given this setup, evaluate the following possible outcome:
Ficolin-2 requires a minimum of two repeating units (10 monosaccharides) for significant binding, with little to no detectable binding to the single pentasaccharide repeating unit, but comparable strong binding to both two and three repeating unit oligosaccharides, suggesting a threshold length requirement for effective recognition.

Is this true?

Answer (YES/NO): NO